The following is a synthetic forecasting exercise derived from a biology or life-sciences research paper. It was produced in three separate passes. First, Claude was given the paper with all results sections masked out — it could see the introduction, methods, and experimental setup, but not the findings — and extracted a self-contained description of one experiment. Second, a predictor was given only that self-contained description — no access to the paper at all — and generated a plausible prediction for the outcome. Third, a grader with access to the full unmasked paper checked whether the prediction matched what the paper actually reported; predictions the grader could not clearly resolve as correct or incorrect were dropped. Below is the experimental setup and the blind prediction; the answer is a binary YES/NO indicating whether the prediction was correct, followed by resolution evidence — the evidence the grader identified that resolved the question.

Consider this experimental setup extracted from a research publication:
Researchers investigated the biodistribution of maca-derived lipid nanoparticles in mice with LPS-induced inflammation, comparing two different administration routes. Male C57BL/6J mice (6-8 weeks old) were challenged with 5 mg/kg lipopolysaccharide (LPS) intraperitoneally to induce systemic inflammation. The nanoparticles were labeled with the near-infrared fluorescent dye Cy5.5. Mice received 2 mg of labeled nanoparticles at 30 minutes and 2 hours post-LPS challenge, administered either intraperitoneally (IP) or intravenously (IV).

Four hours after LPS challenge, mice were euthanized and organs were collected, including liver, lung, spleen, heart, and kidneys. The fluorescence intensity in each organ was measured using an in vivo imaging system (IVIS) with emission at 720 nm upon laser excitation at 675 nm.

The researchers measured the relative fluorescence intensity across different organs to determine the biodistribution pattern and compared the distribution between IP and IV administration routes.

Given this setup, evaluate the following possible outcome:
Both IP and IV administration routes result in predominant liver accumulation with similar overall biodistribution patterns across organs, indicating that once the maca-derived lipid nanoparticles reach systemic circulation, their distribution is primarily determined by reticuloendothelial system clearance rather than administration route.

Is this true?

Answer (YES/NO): NO